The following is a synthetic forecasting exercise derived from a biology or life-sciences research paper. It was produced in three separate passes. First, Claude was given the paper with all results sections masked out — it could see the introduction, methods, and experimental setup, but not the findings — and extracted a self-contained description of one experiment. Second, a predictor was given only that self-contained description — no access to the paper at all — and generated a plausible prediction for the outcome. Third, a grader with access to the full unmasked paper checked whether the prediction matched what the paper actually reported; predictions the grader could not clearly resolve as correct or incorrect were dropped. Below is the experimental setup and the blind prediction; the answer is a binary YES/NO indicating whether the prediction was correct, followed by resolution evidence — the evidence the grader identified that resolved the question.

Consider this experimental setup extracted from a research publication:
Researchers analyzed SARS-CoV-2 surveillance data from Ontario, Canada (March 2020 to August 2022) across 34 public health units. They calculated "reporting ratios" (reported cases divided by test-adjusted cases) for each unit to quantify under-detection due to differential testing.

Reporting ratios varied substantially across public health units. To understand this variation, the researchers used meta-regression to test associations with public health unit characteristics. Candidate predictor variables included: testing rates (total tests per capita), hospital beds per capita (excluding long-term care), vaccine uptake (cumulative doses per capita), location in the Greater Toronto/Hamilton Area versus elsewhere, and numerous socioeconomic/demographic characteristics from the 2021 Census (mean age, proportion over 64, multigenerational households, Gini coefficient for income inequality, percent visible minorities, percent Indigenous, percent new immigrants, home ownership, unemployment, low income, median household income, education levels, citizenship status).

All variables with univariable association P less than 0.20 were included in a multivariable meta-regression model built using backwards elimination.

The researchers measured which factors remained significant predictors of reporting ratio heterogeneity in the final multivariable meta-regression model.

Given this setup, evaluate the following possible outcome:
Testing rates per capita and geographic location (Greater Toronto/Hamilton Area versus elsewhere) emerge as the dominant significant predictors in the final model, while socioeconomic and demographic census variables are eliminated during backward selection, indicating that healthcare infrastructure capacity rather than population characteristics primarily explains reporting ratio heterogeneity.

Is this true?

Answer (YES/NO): NO